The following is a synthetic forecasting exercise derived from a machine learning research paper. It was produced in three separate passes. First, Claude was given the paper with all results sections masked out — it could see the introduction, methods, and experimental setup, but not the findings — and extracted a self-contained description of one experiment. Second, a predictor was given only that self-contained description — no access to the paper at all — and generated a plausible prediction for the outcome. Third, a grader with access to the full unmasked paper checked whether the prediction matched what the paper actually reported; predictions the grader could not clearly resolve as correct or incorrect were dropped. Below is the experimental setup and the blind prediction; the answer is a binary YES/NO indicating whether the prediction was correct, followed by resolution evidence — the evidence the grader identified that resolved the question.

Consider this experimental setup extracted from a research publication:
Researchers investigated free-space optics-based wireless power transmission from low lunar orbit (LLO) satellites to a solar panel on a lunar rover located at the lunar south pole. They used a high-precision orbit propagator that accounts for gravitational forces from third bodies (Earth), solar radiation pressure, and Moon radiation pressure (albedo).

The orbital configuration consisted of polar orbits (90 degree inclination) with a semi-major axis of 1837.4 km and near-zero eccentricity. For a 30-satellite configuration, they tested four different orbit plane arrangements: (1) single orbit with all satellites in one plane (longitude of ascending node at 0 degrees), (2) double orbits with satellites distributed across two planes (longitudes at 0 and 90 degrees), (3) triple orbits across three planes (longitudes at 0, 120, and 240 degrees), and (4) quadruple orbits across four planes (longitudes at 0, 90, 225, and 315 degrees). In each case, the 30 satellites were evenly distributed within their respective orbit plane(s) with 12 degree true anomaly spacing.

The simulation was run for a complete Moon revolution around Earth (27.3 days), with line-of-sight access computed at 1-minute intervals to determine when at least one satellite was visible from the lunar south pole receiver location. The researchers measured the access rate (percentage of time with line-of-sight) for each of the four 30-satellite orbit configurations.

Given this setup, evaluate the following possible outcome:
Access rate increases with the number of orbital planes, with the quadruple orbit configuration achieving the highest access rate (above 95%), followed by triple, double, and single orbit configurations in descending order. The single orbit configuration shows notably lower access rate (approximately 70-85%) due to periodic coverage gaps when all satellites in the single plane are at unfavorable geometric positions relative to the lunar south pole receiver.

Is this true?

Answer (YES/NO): NO